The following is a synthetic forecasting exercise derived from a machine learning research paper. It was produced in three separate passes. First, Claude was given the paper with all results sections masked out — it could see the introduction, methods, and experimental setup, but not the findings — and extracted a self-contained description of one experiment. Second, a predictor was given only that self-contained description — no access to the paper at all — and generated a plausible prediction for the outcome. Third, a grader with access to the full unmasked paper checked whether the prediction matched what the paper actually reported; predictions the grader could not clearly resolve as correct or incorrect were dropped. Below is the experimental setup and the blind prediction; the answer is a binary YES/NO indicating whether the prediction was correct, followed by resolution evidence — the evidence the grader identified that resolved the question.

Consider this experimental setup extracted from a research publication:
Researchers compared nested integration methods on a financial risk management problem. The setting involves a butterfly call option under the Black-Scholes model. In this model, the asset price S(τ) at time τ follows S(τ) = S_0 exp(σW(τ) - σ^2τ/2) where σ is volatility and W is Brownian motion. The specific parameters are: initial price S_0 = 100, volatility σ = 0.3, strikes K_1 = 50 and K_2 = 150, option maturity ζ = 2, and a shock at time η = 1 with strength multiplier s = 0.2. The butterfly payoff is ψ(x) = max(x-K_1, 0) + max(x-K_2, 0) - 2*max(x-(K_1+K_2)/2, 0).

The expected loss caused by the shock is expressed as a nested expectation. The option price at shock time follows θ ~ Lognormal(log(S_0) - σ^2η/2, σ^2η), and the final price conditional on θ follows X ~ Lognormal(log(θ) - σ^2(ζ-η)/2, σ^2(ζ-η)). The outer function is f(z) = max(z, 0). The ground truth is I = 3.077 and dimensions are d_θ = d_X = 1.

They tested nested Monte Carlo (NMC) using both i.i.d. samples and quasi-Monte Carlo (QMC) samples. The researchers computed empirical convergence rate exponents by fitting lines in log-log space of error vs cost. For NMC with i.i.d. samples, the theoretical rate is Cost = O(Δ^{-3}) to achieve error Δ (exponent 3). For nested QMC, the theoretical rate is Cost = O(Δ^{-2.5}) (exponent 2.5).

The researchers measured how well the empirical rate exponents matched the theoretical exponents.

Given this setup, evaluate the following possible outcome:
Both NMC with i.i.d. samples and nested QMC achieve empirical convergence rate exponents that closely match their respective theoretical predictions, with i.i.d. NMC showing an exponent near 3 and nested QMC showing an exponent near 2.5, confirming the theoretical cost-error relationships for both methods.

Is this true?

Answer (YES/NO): NO